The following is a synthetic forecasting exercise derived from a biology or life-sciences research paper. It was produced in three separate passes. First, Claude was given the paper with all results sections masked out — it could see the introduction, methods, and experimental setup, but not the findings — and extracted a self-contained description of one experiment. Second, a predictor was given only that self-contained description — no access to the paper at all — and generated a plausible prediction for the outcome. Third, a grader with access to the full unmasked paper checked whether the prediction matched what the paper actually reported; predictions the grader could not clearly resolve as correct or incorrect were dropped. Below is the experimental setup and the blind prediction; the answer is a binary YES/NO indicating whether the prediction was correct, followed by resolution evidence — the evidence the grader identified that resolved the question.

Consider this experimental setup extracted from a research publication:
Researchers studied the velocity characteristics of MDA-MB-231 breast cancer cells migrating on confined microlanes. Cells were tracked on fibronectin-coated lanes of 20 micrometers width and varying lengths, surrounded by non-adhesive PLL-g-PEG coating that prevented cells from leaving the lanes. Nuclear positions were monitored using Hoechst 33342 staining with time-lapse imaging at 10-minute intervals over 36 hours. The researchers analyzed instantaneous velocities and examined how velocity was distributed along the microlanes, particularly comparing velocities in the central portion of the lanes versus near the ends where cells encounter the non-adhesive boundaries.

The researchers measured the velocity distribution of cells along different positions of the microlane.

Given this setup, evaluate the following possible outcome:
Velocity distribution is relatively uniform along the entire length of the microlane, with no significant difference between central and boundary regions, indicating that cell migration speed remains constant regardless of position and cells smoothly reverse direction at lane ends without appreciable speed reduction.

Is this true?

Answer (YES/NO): NO